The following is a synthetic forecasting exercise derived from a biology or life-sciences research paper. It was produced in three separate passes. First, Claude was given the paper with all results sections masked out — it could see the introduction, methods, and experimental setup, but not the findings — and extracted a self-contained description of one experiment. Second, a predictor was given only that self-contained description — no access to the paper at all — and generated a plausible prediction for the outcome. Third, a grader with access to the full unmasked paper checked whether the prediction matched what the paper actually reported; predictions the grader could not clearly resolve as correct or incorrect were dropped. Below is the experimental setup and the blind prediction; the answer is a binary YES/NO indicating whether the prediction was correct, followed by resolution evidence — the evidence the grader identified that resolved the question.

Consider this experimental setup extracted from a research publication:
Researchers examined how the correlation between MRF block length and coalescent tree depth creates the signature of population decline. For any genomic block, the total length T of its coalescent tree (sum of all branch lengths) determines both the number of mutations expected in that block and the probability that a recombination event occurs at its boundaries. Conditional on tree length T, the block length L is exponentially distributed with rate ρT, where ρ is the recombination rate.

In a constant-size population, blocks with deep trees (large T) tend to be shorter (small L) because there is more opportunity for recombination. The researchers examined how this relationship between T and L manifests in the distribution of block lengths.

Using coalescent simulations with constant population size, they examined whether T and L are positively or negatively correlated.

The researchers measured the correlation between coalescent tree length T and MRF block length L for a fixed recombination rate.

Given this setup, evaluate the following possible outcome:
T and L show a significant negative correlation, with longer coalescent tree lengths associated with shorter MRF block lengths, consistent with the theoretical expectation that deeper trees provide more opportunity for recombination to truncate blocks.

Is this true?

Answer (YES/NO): YES